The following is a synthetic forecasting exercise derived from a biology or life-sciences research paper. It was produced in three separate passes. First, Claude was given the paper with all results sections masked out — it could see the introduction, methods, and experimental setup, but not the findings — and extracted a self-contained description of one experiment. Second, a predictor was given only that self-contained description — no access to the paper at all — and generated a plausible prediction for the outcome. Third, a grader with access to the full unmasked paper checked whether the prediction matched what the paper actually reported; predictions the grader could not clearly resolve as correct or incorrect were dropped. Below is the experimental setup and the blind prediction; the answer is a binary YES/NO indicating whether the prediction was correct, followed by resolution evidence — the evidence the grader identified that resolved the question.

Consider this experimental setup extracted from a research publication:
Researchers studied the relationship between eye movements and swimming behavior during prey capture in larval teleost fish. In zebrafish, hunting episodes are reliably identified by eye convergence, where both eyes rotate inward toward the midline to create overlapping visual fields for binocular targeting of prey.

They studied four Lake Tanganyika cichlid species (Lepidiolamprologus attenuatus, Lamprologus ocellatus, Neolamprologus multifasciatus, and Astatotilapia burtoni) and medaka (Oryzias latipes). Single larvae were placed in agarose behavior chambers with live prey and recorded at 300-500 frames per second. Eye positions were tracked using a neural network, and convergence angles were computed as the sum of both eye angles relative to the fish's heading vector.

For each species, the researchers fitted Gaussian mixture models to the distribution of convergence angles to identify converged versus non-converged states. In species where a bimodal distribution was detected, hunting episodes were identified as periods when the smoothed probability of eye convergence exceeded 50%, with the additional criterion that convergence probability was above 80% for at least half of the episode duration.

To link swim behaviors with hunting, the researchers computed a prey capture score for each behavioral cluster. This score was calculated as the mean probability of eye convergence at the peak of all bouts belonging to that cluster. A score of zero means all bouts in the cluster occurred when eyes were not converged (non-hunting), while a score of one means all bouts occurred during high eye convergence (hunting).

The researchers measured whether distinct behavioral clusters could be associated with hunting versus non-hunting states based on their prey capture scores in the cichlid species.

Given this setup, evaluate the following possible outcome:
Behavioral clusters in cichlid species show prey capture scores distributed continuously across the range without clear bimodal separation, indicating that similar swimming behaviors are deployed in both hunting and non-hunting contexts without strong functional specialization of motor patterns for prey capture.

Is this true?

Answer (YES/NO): NO